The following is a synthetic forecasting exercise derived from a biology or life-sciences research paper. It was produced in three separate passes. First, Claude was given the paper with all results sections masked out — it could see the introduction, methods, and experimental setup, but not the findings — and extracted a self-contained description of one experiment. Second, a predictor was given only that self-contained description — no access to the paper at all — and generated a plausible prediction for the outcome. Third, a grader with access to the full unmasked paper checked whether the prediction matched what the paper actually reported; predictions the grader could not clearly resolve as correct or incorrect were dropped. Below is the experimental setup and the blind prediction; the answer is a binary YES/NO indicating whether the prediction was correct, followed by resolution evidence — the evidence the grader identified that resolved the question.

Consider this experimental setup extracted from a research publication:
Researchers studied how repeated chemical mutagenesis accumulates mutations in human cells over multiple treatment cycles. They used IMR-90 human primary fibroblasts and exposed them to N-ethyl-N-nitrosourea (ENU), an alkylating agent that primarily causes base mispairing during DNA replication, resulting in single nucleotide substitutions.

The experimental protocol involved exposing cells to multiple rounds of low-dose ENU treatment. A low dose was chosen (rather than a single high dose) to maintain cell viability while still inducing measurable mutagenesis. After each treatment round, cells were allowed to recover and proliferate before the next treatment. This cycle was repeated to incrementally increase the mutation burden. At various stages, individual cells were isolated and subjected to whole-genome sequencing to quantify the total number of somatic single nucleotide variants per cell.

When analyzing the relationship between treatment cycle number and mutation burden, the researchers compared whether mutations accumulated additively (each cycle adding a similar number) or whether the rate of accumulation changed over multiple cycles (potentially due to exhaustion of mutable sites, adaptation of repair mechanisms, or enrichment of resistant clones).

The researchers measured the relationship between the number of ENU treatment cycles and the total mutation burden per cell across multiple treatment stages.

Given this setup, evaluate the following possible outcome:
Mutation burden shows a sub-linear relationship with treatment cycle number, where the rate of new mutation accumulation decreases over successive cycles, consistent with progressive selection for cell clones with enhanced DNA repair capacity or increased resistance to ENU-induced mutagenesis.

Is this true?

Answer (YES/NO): NO